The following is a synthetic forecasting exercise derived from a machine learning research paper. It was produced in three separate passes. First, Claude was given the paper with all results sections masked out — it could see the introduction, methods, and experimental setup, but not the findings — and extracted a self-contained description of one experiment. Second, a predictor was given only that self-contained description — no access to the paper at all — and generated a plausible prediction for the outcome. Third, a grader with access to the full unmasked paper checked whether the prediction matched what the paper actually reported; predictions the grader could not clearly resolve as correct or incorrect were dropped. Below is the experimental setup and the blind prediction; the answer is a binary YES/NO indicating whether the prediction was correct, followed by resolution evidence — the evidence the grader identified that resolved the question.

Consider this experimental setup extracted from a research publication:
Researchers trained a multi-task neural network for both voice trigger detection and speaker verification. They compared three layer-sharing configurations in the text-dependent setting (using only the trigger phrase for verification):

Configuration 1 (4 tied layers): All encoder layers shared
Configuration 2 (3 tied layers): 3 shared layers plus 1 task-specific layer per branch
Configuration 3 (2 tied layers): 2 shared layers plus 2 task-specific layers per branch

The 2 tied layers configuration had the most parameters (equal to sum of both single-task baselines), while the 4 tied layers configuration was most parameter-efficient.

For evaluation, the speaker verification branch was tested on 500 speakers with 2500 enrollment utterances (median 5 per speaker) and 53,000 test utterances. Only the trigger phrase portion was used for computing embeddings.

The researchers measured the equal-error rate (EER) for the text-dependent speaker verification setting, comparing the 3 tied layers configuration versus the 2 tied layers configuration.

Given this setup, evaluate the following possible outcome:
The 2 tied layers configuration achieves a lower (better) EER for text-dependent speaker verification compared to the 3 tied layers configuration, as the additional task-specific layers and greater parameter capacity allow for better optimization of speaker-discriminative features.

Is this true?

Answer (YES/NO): NO